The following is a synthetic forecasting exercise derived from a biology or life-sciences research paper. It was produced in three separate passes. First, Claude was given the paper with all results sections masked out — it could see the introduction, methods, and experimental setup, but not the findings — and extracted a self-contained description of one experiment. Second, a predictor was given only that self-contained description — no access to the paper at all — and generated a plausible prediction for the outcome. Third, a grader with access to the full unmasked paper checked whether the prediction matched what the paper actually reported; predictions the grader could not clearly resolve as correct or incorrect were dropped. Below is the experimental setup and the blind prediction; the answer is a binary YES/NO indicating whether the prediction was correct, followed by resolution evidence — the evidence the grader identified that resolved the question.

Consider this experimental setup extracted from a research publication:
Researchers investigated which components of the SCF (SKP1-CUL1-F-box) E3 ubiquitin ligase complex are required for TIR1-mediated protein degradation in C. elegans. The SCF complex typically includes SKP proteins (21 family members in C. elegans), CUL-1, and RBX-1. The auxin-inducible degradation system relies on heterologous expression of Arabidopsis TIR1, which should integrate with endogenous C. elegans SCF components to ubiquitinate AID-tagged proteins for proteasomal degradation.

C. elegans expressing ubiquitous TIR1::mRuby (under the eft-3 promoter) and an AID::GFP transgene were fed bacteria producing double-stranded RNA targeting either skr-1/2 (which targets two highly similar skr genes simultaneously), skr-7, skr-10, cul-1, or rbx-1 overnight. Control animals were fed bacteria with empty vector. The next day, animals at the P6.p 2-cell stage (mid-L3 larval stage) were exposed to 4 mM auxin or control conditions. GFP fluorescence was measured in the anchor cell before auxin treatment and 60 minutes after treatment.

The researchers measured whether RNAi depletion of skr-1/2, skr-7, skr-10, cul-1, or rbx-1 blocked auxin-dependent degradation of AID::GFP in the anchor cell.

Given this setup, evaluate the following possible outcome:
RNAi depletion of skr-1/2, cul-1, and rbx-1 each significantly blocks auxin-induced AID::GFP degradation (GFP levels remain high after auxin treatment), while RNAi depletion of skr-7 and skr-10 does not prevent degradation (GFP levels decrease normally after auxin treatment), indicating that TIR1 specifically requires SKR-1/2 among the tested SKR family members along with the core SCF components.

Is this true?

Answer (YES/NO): YES